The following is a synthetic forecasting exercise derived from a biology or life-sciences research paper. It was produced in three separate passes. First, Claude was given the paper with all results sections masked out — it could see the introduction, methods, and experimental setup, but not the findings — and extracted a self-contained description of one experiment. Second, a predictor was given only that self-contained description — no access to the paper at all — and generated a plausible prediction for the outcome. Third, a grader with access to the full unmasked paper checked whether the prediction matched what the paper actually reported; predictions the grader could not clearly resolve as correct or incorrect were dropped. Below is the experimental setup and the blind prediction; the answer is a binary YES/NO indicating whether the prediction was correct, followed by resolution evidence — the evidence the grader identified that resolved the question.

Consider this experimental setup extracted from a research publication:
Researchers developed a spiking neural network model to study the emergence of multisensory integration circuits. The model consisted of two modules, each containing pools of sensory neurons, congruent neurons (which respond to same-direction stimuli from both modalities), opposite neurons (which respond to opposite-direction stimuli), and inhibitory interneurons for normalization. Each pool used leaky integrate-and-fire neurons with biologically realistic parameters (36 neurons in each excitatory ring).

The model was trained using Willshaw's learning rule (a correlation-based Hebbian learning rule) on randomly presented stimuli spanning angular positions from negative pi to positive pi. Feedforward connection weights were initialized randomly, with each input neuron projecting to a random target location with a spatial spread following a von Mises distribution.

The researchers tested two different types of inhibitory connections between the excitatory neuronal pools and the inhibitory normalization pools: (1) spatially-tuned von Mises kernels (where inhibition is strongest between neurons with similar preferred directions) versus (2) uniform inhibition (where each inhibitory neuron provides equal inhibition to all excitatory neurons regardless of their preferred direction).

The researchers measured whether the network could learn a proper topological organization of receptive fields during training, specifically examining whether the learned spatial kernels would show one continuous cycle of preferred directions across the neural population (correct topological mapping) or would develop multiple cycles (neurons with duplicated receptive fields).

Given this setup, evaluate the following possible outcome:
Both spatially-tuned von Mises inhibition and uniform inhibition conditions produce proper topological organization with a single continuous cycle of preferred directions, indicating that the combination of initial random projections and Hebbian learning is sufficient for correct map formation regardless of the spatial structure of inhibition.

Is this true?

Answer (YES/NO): NO